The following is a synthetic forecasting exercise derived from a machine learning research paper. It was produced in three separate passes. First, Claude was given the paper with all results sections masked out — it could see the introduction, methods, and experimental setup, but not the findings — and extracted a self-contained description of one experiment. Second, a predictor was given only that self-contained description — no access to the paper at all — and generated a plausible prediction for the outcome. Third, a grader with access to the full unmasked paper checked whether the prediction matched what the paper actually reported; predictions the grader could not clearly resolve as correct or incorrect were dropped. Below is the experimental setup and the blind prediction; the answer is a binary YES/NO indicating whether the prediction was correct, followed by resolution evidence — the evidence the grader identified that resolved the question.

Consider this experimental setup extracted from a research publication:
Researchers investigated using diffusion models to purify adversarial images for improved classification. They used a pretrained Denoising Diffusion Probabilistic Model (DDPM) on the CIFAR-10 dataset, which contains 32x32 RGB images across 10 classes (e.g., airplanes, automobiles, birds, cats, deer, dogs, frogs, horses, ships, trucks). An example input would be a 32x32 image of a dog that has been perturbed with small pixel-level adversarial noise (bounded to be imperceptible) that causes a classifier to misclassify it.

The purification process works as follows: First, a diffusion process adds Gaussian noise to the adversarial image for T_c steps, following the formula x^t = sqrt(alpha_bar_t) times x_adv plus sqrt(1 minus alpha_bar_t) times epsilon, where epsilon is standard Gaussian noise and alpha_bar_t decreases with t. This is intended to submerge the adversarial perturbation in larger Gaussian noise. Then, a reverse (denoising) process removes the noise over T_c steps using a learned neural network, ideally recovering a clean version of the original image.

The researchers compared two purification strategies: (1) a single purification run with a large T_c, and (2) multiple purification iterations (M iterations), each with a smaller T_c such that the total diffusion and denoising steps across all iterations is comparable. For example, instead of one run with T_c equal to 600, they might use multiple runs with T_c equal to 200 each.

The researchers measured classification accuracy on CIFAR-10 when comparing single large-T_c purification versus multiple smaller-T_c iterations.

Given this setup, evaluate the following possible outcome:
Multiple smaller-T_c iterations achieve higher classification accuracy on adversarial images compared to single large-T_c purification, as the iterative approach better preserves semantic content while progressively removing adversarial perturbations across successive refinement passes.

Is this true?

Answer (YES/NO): YES